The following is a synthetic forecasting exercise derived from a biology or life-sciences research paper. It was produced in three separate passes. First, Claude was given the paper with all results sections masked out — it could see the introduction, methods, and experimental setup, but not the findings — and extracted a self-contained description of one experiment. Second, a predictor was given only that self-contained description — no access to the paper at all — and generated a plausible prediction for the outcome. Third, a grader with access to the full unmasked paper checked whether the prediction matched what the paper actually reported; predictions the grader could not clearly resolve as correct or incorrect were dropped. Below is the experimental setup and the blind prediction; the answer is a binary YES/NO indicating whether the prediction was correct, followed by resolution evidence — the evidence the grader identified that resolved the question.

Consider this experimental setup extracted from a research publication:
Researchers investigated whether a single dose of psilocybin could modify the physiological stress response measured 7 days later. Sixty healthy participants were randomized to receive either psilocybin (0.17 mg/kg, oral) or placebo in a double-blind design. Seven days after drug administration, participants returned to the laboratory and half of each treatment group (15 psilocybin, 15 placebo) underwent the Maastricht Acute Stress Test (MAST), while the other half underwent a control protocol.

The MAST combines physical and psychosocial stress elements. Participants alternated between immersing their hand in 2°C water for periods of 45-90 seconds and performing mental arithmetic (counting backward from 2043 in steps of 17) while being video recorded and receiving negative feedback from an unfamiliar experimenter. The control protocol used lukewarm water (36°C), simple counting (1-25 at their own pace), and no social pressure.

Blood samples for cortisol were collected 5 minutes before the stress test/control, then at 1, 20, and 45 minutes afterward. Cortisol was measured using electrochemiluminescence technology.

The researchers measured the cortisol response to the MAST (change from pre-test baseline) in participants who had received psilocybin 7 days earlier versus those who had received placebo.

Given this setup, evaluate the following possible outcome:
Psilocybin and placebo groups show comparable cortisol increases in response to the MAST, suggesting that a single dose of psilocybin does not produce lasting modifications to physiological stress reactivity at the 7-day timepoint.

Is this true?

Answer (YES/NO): NO